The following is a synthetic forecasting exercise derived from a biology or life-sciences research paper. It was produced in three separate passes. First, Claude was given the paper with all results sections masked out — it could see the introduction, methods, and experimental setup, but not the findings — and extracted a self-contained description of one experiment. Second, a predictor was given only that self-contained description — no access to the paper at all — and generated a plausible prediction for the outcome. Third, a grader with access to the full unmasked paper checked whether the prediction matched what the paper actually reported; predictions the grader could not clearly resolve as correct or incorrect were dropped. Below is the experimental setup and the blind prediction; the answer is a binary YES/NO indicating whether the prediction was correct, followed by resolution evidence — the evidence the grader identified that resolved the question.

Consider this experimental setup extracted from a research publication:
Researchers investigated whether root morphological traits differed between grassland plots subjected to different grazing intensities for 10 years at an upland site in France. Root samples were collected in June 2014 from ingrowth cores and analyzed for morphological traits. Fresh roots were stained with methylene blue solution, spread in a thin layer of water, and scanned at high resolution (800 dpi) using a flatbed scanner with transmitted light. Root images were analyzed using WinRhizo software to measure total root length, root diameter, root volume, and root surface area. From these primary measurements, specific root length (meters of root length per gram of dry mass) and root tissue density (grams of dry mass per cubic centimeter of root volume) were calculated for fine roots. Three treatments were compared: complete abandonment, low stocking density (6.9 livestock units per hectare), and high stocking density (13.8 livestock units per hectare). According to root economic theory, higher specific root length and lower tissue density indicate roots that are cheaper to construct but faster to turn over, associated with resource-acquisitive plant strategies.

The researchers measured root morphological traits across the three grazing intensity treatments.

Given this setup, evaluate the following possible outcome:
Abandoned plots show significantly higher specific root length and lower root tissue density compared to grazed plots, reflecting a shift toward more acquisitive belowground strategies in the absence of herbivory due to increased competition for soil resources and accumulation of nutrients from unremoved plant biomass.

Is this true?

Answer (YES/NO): NO